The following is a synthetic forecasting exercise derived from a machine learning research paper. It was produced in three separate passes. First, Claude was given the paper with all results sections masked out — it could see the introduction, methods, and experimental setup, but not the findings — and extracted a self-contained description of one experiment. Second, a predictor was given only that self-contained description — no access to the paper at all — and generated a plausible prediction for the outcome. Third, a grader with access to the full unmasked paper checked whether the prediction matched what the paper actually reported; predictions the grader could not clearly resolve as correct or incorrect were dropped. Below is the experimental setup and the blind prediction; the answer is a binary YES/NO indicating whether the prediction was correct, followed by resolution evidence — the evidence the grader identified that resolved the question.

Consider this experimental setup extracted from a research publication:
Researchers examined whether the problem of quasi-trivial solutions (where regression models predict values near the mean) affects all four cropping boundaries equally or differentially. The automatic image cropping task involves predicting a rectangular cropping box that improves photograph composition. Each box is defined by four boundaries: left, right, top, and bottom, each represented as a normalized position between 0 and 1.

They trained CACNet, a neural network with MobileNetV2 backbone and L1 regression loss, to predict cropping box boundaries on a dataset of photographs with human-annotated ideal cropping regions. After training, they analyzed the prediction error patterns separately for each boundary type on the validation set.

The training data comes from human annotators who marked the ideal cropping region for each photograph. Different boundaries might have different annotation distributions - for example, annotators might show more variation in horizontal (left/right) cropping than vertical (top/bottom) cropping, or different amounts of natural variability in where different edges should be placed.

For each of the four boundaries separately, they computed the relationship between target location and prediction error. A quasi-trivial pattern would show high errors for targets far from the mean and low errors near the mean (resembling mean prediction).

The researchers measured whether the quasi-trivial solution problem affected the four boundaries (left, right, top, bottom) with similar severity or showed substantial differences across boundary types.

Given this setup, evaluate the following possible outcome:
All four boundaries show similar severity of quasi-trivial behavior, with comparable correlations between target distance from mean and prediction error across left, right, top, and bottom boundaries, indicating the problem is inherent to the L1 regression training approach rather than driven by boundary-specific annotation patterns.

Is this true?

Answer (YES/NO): YES